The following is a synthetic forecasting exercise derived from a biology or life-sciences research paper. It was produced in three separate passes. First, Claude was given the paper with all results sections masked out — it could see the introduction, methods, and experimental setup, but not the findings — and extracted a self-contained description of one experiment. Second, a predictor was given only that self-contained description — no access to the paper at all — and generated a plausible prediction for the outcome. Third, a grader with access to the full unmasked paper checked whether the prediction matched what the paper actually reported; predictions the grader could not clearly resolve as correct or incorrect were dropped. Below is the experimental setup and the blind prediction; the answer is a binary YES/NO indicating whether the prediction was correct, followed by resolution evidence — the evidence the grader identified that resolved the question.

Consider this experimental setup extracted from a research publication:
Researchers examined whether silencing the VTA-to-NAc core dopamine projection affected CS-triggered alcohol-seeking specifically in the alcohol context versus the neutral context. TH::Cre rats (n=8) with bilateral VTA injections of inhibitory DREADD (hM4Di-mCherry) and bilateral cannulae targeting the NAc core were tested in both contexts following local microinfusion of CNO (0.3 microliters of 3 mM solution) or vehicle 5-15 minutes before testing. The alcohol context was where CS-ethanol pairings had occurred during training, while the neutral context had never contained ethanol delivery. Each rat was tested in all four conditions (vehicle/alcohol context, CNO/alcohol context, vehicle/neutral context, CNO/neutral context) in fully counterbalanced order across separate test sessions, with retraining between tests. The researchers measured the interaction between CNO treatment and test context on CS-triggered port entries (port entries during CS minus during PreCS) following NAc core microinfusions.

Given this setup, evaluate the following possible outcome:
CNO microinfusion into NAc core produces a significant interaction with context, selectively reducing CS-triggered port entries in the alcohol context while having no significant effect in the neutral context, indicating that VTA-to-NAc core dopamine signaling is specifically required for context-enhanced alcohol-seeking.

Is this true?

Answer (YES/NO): NO